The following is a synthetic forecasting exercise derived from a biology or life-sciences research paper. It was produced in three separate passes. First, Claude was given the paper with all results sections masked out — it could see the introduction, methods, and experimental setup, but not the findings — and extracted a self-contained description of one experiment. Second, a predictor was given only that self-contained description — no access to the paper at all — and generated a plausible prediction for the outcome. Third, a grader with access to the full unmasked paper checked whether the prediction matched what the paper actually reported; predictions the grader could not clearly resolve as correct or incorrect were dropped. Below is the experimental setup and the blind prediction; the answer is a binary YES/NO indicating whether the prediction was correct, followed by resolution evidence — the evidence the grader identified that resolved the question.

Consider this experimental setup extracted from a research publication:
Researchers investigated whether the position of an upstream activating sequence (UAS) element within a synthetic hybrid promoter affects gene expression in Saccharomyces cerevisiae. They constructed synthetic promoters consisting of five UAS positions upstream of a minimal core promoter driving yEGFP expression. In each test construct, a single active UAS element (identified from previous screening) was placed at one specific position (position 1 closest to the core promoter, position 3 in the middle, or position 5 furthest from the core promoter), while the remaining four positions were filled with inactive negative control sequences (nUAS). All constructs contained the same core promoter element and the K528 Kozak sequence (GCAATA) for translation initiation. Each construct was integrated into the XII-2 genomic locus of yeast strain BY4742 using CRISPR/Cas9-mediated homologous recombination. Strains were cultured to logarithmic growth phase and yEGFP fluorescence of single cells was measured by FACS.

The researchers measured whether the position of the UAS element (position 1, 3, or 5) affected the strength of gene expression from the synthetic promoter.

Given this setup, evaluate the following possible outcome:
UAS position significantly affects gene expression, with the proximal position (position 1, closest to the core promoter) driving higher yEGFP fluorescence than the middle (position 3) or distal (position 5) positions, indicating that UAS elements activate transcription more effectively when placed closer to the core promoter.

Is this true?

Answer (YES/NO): YES